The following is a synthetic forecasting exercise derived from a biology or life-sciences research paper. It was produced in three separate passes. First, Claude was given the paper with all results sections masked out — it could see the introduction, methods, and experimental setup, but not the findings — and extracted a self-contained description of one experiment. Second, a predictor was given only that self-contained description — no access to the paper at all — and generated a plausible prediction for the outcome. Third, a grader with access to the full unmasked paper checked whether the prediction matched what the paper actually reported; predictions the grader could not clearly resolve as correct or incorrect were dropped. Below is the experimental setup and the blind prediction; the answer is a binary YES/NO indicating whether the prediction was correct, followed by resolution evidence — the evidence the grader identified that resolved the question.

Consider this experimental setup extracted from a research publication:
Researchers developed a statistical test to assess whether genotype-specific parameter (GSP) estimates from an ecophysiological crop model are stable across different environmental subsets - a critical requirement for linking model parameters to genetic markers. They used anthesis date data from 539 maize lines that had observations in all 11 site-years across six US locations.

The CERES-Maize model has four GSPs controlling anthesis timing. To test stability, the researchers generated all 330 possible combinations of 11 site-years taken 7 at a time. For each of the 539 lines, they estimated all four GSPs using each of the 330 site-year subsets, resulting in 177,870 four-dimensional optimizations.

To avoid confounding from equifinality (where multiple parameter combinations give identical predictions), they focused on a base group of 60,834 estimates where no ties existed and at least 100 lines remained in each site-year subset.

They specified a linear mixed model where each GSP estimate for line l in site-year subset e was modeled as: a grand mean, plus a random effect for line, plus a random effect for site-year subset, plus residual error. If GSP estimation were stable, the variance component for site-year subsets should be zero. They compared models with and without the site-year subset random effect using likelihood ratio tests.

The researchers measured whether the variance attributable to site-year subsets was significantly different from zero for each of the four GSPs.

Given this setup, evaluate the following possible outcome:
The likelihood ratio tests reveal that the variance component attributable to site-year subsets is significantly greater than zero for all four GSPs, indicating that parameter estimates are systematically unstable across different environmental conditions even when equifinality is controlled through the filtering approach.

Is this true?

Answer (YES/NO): YES